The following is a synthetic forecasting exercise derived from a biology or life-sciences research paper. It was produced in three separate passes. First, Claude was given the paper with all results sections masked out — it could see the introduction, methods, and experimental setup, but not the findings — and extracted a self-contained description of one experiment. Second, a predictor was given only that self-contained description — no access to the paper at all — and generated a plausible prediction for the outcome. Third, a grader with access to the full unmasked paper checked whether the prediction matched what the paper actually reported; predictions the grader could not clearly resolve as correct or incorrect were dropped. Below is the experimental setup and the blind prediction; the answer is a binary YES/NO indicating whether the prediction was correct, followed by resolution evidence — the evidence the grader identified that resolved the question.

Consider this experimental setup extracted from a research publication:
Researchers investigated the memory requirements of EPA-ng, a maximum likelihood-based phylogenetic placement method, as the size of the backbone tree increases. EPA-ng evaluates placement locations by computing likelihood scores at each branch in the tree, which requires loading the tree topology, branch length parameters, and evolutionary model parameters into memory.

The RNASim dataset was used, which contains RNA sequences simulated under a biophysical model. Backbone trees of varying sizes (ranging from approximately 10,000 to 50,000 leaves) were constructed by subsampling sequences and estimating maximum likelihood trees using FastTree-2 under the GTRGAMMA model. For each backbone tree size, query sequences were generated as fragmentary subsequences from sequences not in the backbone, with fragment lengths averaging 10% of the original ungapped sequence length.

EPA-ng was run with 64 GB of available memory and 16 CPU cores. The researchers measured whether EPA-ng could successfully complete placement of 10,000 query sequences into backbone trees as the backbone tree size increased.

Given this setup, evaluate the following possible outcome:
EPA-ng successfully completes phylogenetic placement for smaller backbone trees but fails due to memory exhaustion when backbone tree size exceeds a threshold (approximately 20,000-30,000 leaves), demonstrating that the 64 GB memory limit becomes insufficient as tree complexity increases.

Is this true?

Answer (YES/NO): NO